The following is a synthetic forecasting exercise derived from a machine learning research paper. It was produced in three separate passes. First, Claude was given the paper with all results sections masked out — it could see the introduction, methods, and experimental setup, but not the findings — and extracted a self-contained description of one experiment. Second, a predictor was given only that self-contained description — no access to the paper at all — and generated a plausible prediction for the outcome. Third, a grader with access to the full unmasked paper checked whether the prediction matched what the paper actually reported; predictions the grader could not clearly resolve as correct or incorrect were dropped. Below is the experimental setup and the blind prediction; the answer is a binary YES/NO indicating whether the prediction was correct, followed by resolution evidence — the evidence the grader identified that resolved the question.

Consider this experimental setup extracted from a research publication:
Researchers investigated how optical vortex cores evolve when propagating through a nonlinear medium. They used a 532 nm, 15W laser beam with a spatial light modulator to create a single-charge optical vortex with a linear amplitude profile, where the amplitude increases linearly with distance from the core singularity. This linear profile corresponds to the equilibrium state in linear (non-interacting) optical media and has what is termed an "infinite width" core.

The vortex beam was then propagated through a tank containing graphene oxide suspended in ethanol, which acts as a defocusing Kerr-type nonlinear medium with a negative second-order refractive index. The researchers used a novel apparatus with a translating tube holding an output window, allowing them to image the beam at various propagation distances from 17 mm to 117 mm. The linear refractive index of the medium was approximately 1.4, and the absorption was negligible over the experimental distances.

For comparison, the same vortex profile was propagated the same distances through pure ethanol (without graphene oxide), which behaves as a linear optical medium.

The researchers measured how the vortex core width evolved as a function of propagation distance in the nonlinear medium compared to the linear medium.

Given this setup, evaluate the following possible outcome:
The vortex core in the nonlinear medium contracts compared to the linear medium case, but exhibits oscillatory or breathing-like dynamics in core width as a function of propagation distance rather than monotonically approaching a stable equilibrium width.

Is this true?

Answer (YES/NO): NO